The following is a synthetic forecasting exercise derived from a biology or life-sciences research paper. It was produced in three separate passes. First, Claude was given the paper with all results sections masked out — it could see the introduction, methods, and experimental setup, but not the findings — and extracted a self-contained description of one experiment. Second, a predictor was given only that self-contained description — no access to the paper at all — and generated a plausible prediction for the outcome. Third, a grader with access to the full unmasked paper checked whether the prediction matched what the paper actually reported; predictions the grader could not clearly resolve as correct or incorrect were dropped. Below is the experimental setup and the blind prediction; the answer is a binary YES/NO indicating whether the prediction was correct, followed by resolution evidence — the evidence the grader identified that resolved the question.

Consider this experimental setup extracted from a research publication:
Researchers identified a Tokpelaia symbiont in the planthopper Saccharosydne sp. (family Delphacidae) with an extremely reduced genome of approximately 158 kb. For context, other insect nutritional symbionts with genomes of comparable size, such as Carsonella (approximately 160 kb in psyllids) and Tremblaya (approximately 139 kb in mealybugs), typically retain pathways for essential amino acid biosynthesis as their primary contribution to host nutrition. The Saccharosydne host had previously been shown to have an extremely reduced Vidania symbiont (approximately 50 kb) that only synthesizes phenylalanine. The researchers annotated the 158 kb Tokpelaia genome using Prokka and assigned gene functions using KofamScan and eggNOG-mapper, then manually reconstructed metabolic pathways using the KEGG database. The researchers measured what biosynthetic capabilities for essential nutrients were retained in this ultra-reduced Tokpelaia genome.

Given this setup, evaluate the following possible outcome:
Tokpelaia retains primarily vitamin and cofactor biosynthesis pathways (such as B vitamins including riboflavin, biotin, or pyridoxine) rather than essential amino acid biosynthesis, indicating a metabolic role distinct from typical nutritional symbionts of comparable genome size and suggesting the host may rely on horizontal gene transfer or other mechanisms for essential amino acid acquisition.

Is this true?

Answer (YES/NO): NO